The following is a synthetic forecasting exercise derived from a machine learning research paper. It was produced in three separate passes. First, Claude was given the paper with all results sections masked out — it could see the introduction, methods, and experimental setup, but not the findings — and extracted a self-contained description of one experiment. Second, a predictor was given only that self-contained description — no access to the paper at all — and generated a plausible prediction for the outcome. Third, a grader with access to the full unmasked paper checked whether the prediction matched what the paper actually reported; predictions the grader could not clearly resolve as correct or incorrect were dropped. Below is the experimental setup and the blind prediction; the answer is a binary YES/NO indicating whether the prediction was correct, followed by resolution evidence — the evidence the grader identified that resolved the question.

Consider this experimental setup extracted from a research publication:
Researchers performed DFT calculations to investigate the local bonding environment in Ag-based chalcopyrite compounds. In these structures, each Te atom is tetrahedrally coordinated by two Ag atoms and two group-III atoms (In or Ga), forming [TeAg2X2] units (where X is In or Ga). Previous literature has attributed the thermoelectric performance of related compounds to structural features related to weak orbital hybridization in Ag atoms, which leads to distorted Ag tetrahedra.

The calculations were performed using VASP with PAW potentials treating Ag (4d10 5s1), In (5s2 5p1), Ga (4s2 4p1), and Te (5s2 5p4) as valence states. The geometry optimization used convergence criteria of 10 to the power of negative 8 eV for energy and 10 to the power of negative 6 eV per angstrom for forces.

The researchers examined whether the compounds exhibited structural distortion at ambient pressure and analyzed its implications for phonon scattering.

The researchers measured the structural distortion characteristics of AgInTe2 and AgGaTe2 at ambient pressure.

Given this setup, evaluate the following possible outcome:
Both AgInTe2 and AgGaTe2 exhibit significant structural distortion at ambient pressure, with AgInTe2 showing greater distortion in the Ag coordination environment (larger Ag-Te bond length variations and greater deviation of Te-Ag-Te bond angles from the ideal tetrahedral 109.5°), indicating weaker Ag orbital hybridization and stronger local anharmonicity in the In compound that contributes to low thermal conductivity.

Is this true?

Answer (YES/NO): NO